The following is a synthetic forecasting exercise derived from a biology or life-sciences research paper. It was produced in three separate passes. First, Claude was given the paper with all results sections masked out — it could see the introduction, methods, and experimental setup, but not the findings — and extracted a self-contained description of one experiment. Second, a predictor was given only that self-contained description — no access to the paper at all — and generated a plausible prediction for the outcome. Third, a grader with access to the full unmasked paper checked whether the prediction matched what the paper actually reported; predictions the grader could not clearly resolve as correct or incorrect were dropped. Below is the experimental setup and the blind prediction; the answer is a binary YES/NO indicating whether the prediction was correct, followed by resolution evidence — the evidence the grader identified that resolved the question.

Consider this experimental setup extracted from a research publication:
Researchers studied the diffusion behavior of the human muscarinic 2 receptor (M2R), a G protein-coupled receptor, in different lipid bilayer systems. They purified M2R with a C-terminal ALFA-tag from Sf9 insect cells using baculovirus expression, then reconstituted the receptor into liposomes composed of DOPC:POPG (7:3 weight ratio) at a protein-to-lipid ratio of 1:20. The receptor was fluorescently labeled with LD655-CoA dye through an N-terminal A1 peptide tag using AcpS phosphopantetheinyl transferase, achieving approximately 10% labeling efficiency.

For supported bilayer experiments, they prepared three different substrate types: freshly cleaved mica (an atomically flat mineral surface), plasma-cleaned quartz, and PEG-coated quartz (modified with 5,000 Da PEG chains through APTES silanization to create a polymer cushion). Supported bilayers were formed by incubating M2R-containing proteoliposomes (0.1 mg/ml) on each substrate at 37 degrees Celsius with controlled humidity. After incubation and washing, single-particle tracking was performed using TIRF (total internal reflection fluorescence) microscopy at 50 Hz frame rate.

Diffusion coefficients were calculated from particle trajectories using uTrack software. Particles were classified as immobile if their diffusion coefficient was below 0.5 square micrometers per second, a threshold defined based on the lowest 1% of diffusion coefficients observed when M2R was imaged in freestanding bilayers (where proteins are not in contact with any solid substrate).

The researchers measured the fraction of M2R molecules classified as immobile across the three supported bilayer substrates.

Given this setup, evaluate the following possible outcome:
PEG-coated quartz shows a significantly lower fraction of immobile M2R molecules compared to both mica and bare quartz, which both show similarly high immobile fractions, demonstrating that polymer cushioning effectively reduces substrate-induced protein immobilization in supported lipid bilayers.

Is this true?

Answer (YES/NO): NO